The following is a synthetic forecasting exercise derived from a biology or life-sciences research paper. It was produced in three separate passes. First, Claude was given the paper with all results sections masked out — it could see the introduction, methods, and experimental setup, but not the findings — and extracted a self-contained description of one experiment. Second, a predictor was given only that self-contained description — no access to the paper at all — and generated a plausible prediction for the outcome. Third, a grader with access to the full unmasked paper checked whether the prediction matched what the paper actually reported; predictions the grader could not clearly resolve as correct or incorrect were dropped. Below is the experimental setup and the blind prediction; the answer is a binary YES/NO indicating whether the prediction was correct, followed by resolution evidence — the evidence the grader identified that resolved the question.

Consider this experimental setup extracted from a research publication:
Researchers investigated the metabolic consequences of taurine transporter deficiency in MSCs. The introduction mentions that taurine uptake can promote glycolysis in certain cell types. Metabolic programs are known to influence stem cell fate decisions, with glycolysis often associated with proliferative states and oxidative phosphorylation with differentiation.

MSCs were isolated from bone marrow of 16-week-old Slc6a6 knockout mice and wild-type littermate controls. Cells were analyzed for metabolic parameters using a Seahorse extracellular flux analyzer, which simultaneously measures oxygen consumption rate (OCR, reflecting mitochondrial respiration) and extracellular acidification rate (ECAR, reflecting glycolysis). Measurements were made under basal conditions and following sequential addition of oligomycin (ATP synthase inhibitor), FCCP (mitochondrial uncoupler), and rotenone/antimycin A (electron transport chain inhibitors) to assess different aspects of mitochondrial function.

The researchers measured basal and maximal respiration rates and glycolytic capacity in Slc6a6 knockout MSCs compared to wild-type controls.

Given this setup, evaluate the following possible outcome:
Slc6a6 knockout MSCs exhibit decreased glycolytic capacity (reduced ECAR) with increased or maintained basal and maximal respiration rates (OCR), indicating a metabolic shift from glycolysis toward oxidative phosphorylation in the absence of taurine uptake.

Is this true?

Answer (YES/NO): NO